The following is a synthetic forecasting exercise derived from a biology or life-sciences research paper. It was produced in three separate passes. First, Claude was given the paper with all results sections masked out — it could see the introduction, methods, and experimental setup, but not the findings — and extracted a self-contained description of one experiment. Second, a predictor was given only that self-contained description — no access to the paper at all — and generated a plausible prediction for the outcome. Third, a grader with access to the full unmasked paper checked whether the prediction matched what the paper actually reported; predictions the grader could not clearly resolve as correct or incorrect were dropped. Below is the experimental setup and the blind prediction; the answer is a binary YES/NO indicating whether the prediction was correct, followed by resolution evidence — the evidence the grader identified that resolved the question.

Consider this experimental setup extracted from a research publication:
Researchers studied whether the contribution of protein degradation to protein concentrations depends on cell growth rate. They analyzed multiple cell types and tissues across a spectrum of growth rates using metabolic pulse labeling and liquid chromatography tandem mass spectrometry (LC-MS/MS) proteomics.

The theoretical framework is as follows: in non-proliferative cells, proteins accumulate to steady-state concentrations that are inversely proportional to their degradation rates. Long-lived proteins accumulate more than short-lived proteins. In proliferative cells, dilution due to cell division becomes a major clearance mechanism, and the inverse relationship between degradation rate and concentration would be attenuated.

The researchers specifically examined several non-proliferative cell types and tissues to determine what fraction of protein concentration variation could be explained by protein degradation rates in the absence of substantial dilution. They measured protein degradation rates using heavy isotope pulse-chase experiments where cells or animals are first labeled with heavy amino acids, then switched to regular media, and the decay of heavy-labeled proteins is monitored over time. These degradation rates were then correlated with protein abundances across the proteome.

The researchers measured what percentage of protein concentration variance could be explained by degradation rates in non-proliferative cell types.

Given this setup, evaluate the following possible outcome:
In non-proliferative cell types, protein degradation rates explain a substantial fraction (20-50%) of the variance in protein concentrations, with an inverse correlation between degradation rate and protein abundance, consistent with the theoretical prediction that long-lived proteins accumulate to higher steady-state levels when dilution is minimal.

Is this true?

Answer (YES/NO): NO